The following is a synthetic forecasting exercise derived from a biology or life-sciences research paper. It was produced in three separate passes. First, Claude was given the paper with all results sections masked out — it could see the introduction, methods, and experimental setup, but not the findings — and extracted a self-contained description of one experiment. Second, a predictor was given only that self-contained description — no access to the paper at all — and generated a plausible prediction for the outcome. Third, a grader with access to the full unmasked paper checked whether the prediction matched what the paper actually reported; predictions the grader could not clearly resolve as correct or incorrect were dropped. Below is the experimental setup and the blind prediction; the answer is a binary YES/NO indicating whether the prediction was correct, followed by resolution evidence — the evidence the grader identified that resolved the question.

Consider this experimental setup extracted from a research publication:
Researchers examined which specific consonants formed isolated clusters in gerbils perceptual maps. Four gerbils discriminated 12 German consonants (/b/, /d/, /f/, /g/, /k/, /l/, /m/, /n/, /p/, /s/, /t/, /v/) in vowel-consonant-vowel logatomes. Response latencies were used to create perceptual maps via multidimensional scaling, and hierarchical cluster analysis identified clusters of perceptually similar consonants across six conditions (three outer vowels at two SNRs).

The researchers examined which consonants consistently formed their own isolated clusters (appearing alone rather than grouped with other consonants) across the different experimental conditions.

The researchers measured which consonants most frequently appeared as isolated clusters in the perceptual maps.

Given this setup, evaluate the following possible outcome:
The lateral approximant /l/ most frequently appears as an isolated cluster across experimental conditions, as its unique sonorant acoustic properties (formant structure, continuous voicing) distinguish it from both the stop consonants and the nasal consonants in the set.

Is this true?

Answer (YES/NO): NO